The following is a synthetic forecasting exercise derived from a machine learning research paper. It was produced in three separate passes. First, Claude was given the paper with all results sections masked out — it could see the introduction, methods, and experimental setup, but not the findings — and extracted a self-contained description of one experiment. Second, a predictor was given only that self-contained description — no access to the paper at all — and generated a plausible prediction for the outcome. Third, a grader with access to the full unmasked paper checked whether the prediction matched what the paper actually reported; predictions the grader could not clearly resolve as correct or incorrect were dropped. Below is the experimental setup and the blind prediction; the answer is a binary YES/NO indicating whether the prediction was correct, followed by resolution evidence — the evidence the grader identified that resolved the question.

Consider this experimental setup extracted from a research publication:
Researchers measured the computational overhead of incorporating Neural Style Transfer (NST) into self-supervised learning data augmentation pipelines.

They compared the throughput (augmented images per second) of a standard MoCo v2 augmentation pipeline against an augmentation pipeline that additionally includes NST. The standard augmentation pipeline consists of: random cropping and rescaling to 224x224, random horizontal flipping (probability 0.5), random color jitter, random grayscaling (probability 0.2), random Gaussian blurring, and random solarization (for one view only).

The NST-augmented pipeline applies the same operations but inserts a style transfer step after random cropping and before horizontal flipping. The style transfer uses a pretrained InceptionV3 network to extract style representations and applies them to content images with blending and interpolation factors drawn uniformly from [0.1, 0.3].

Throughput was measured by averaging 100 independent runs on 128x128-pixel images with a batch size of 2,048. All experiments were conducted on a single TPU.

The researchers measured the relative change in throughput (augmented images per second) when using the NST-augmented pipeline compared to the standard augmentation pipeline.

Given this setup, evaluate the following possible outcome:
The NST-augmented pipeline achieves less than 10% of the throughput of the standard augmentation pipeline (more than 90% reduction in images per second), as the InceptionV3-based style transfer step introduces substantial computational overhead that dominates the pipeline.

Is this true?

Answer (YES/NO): NO